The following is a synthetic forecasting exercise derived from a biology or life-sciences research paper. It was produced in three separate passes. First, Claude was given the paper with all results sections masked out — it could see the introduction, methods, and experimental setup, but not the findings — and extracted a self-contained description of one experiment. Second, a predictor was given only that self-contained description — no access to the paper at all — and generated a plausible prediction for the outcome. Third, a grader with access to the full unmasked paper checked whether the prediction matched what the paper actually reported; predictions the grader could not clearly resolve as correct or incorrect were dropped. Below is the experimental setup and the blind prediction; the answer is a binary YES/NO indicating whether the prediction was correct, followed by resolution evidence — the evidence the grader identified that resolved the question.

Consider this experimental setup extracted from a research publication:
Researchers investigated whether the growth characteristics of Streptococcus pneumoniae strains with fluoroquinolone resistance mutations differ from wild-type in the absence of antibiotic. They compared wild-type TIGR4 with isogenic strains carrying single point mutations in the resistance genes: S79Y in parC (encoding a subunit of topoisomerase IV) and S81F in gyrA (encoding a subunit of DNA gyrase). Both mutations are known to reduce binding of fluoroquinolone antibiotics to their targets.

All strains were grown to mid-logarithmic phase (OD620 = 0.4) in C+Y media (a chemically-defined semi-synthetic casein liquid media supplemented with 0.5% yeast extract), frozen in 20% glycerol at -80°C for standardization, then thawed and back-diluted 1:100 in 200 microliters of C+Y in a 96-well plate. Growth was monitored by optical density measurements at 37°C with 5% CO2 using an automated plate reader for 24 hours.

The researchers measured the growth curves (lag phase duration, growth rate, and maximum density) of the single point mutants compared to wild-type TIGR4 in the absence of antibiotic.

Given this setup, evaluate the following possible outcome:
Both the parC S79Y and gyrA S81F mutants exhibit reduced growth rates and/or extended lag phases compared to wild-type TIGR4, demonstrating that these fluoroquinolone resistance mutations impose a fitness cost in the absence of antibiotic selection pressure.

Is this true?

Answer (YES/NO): YES